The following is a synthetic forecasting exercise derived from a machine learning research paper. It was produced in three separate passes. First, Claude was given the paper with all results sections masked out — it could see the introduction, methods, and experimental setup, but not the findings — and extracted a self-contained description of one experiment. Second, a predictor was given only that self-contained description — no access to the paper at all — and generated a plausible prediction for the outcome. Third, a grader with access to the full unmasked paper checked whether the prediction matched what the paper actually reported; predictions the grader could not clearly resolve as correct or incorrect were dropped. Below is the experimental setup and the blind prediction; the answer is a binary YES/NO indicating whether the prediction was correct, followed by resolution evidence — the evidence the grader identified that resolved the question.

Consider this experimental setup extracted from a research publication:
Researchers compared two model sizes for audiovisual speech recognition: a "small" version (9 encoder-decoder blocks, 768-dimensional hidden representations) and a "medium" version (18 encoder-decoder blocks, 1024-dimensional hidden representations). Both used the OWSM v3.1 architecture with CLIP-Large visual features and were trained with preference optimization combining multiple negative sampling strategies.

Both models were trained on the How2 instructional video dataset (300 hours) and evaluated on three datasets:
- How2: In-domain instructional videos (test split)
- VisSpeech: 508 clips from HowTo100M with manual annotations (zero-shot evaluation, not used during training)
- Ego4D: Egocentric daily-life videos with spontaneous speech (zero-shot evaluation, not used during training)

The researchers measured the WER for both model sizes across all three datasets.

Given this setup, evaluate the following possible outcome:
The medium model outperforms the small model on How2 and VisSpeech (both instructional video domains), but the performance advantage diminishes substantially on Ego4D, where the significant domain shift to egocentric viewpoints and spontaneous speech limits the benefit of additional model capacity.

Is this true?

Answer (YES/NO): NO